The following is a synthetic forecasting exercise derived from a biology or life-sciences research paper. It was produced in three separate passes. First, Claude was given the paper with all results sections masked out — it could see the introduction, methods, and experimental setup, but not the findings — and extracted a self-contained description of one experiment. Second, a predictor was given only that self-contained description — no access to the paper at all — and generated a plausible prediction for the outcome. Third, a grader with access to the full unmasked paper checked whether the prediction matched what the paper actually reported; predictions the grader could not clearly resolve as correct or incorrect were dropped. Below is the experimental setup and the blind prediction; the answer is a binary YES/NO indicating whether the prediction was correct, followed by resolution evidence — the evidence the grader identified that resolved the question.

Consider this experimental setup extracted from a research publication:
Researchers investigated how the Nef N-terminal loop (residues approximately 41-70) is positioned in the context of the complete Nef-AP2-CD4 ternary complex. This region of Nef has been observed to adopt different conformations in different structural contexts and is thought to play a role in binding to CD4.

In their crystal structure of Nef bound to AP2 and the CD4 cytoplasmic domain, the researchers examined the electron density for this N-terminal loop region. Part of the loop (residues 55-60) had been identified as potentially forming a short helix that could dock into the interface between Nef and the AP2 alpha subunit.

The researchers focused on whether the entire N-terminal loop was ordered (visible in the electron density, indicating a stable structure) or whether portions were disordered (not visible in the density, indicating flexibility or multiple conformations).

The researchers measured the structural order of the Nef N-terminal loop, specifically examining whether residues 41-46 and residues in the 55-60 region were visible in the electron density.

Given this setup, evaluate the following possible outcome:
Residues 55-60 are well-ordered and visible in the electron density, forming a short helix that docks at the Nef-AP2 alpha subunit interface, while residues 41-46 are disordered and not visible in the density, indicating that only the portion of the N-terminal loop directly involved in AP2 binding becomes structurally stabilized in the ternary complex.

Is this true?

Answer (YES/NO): YES